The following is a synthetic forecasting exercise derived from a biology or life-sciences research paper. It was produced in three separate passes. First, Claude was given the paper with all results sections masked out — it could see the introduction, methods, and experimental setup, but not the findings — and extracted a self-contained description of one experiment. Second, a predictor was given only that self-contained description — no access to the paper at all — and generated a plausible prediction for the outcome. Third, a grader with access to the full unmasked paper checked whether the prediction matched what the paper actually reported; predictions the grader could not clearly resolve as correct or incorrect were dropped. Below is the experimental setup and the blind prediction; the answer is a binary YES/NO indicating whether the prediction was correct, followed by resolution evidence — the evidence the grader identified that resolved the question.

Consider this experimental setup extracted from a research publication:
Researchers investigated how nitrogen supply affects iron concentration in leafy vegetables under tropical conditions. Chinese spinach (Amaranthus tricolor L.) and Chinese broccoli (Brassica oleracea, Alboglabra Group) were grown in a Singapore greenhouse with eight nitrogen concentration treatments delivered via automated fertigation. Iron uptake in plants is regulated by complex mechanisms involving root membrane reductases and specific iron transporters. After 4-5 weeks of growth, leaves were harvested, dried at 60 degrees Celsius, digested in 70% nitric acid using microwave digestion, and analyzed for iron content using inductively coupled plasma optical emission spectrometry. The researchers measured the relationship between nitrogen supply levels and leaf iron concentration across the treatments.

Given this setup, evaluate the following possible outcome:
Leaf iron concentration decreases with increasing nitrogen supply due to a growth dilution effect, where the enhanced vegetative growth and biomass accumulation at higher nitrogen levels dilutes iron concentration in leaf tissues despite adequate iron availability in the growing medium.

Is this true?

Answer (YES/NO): NO